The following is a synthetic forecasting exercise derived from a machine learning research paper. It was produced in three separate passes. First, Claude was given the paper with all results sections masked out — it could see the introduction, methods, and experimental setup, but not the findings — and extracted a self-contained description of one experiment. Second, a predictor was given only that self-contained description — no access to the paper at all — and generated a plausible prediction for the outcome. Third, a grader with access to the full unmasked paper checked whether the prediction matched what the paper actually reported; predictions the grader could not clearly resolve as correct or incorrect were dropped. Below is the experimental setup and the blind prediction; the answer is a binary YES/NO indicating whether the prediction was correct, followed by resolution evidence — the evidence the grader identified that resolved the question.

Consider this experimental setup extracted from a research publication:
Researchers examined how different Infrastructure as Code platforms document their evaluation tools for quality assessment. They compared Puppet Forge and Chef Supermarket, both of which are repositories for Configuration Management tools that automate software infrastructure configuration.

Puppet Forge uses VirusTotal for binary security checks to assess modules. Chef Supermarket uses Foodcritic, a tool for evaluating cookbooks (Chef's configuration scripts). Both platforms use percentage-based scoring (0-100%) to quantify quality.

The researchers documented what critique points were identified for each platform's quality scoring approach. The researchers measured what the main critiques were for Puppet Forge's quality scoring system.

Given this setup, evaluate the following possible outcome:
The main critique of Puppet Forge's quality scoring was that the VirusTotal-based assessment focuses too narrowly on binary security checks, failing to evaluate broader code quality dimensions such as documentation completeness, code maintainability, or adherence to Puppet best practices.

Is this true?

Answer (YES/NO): NO